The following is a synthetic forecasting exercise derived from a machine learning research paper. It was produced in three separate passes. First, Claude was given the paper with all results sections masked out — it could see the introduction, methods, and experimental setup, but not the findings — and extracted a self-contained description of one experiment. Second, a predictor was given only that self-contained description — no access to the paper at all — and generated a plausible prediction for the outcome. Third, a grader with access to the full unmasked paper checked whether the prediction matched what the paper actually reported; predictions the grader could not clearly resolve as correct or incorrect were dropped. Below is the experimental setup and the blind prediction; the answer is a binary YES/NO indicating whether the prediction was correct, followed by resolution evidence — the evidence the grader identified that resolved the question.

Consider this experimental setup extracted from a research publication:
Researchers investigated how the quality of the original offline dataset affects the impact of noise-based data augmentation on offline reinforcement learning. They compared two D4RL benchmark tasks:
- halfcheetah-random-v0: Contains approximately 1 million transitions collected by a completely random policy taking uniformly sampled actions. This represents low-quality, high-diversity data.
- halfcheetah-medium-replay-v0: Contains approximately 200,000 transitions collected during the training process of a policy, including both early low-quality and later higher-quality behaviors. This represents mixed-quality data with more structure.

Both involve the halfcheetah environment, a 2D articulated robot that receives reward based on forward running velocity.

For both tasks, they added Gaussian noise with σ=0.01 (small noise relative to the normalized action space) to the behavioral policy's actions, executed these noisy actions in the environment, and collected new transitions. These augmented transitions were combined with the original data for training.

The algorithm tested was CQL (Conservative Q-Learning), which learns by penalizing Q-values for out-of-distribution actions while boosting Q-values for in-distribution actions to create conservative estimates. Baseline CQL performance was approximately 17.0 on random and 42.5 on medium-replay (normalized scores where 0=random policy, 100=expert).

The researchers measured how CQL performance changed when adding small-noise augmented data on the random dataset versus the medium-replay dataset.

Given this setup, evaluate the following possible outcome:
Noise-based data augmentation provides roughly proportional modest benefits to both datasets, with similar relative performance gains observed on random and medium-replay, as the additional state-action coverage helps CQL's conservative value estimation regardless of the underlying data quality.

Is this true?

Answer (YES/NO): NO